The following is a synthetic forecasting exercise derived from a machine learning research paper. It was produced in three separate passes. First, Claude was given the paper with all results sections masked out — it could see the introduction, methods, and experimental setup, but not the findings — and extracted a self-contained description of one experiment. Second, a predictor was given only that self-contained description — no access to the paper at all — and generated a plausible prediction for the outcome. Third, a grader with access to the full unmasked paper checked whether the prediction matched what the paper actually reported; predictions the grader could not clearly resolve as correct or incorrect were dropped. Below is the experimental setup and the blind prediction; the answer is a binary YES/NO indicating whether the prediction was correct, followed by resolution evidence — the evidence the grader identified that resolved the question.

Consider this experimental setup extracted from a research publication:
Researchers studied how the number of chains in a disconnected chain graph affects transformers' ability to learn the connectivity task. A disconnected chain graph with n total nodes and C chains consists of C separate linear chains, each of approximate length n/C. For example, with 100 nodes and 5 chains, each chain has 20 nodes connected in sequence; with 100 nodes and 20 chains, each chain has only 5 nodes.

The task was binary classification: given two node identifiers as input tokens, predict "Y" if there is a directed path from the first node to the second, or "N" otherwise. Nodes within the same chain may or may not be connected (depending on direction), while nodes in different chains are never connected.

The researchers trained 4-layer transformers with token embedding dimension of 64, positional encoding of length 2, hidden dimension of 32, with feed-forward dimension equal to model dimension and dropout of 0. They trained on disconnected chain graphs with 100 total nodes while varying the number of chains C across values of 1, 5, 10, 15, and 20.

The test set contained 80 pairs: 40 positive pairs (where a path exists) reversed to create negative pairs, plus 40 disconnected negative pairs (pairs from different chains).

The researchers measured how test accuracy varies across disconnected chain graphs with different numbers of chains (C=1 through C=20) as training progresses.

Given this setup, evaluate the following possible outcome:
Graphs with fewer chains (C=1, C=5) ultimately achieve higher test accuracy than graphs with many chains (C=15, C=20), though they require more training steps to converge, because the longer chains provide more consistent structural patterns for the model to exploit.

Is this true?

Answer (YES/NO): NO